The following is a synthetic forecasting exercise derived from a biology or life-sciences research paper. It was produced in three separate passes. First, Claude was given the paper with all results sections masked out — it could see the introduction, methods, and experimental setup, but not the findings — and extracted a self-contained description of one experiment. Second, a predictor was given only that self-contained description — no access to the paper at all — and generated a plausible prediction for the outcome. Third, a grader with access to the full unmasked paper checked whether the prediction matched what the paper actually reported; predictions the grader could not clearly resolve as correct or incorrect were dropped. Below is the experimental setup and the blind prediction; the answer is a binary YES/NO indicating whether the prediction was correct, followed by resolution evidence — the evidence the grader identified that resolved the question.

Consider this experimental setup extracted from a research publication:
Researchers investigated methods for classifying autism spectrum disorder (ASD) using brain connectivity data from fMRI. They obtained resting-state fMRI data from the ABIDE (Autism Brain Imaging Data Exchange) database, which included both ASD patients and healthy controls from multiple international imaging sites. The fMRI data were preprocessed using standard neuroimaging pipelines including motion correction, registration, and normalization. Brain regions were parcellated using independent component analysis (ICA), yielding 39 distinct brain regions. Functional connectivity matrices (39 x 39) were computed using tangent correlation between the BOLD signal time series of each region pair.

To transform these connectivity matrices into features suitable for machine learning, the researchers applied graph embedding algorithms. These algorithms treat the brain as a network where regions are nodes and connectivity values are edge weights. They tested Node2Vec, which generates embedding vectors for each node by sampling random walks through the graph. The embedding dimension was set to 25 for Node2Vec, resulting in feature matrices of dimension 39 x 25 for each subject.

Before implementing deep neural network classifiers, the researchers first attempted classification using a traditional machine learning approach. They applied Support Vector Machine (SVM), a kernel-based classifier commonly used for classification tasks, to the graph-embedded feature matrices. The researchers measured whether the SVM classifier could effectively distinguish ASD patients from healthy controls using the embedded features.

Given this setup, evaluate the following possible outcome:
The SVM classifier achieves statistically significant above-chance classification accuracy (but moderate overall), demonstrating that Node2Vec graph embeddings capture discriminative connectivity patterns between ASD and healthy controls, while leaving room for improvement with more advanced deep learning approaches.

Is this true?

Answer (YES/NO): NO